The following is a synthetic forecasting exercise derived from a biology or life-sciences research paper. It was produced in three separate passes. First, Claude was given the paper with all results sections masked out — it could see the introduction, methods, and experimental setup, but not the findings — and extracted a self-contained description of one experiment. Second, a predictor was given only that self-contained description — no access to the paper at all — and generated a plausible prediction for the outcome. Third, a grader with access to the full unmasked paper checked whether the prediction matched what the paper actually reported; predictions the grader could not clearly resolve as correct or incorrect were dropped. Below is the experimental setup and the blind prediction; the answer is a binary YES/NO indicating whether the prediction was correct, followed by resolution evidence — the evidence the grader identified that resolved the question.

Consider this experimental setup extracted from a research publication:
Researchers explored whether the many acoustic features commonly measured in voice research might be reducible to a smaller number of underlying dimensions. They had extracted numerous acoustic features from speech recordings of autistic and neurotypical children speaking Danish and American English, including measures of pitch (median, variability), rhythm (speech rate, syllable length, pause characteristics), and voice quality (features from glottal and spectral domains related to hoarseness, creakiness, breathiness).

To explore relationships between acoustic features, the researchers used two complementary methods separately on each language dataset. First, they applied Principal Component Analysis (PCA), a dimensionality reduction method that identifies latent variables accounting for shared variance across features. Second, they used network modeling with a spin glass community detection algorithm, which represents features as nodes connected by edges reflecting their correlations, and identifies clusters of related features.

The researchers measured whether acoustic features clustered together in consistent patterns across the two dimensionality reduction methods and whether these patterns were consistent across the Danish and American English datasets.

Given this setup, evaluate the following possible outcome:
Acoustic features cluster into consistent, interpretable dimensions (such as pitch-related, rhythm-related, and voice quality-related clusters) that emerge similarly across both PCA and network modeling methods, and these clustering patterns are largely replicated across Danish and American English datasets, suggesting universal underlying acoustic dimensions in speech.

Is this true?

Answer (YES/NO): NO